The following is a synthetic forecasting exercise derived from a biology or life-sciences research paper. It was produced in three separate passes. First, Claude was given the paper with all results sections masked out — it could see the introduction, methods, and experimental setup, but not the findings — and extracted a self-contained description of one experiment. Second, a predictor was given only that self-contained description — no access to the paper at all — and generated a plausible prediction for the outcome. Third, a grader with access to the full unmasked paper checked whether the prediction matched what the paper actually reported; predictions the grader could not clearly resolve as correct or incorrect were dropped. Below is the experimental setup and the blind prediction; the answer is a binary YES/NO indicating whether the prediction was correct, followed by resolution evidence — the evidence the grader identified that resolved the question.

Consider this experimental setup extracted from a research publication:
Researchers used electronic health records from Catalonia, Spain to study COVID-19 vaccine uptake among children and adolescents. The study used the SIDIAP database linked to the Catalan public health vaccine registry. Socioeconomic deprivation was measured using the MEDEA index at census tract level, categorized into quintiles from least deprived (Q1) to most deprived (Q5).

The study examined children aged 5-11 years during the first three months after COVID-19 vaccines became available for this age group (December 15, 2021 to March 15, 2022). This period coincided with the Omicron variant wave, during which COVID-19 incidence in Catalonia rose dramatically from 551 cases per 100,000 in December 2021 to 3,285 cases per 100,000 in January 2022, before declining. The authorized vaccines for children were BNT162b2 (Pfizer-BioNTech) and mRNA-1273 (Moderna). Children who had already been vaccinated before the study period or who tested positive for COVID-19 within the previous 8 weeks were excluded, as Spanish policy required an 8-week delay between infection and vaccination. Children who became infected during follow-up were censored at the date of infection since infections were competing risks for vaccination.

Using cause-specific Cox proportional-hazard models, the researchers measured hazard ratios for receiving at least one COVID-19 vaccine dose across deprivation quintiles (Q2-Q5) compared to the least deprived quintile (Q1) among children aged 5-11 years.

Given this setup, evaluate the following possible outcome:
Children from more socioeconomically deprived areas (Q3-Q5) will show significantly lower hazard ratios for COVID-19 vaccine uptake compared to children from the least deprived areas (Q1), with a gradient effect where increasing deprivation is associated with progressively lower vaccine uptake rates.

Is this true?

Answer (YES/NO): YES